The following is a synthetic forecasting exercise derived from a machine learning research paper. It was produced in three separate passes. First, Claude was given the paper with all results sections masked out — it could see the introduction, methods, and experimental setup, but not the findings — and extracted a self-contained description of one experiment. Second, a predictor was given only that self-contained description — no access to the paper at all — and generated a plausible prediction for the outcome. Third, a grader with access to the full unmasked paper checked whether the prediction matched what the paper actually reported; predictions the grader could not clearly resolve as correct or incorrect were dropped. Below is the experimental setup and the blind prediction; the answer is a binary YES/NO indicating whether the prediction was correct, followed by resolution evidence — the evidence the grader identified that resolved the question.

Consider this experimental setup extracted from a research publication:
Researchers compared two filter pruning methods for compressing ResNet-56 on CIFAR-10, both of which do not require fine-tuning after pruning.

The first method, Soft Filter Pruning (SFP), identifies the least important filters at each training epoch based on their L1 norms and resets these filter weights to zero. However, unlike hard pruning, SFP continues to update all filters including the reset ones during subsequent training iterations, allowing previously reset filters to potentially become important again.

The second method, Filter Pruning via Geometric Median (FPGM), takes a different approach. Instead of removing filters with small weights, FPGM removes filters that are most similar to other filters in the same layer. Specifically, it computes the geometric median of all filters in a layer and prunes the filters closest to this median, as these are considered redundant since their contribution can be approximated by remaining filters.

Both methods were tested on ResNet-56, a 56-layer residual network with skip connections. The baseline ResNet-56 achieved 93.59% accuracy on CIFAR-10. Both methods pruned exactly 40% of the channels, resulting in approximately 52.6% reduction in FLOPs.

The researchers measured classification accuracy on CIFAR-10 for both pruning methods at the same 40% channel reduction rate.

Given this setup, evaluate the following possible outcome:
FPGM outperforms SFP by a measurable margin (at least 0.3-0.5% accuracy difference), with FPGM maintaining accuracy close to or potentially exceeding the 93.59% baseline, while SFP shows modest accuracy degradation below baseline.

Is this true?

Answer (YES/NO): NO